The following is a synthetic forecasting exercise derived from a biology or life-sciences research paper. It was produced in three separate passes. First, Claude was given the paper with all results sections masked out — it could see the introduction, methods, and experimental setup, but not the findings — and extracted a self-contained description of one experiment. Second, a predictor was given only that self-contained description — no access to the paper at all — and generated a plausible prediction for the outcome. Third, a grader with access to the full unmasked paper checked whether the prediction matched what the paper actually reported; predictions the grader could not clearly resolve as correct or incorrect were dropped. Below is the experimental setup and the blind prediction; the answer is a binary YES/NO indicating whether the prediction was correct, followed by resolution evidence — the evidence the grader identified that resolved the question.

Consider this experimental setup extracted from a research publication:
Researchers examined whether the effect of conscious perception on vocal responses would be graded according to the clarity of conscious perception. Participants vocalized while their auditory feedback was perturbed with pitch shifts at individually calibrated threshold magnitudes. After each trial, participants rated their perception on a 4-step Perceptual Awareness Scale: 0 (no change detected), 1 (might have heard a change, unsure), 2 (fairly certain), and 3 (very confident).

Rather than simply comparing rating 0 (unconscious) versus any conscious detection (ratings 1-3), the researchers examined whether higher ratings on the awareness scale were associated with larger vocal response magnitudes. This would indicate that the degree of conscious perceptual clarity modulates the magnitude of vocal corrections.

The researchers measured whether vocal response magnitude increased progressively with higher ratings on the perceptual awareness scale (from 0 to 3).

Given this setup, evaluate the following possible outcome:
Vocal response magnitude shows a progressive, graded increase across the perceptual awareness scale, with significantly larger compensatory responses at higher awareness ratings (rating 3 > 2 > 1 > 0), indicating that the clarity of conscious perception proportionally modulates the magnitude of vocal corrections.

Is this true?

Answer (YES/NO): YES